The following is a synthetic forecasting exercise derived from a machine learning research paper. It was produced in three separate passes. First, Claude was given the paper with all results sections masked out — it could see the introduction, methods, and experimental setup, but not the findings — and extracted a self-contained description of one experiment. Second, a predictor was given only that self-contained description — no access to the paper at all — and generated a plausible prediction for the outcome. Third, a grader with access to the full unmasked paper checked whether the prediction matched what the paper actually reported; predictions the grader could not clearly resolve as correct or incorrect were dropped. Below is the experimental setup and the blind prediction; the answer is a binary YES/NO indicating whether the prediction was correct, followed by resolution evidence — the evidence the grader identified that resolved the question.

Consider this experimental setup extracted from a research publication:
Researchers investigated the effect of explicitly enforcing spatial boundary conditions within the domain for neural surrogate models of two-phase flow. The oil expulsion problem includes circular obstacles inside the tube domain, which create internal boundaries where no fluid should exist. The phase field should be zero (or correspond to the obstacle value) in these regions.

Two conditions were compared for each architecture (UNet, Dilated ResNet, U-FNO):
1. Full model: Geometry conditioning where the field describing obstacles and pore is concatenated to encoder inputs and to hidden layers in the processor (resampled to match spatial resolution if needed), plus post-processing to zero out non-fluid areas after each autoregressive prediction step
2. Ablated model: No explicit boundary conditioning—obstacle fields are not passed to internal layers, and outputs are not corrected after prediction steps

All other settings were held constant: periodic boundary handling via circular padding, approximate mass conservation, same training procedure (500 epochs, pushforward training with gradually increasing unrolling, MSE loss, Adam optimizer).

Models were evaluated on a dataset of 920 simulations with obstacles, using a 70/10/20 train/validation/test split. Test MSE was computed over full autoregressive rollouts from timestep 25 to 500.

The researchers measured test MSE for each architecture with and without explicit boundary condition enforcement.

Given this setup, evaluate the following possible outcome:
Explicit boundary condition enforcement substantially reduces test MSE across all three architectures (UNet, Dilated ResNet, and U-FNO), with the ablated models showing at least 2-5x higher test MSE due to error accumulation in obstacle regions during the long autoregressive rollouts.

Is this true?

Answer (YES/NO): NO